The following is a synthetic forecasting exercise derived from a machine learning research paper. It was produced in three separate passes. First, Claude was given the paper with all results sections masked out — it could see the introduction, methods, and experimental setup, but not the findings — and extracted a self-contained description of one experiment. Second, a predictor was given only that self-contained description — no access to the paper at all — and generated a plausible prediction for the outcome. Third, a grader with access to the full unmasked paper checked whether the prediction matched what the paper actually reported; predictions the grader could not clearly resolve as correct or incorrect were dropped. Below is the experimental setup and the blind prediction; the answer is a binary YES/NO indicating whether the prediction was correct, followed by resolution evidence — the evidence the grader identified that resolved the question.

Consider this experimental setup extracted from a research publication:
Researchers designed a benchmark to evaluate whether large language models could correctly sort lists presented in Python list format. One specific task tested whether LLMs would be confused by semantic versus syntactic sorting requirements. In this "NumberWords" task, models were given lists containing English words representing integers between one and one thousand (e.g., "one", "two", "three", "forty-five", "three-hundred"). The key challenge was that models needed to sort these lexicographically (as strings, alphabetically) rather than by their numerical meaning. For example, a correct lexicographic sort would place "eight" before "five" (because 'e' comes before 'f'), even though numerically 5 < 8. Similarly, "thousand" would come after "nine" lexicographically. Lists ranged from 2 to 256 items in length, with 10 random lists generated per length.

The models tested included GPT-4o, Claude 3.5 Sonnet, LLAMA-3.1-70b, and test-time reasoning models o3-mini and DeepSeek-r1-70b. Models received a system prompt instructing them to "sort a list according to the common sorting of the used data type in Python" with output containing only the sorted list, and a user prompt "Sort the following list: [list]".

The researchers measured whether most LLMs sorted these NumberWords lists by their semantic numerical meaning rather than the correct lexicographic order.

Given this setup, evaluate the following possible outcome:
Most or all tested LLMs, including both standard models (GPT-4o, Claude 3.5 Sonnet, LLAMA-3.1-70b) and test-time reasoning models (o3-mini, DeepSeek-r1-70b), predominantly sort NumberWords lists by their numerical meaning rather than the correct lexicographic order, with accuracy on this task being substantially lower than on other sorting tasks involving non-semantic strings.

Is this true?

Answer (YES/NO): NO